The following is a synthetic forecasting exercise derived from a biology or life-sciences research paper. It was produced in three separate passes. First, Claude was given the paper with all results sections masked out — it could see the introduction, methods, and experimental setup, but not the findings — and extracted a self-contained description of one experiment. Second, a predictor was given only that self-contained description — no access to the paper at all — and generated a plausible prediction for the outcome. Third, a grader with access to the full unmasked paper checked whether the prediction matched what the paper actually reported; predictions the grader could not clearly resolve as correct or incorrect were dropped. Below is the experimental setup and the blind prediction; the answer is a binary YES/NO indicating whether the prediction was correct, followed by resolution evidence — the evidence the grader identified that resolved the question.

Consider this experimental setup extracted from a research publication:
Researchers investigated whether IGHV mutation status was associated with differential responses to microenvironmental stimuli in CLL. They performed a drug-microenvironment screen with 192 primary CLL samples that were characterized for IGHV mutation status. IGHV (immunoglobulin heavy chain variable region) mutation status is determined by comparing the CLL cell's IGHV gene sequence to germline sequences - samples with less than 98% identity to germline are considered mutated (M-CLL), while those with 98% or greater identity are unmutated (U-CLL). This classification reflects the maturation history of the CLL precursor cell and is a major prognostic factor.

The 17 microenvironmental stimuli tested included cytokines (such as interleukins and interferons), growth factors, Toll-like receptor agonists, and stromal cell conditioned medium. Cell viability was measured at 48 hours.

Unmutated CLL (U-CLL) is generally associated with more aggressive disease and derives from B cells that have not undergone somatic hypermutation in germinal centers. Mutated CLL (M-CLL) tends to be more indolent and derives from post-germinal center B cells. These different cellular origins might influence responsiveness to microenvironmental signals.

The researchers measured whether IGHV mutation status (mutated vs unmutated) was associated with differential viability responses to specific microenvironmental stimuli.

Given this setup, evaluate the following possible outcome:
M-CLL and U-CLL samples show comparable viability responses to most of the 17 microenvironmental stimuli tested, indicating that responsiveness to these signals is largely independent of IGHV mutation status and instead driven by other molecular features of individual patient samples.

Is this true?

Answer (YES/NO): NO